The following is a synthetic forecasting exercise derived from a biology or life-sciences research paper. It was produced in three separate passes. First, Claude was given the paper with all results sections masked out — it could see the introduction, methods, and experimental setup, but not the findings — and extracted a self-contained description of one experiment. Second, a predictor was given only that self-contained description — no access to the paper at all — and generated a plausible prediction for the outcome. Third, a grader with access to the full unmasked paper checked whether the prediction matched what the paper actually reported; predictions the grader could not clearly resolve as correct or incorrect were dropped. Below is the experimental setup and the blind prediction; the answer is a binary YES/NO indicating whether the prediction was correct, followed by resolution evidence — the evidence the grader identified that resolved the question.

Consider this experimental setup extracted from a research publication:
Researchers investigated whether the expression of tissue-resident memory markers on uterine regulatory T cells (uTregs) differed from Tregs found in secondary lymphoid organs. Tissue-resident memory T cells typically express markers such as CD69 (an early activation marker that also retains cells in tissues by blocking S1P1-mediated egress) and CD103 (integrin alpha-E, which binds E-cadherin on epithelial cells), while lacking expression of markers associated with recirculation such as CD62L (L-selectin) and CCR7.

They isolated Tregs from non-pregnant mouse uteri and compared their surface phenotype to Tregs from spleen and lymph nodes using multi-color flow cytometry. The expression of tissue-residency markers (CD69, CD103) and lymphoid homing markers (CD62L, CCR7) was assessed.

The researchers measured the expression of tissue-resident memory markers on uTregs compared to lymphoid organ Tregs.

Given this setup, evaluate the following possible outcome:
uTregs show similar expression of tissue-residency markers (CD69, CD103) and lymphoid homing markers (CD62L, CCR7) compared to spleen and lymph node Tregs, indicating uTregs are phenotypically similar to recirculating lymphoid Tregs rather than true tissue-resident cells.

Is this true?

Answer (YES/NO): NO